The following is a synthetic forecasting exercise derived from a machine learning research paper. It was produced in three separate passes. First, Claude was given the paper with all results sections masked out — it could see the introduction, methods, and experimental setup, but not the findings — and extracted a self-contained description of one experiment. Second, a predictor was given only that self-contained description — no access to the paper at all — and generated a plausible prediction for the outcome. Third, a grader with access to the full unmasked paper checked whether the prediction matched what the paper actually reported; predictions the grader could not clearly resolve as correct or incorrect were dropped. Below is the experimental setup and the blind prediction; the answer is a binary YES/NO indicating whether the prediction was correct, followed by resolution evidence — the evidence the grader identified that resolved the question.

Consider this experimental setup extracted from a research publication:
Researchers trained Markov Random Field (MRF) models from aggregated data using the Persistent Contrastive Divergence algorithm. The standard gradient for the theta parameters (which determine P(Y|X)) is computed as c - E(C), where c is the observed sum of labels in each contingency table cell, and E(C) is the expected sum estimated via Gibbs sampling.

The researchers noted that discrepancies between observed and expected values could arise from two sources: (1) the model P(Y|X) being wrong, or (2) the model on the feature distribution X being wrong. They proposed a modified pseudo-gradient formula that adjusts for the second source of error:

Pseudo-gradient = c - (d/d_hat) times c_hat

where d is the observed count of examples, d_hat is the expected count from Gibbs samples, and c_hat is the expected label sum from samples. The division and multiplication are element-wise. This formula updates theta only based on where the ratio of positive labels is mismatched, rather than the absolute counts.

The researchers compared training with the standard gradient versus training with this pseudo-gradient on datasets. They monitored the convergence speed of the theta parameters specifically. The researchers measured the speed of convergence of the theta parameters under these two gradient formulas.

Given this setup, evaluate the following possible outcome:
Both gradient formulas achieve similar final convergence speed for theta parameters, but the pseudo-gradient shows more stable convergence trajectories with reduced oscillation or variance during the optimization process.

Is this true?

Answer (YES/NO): NO